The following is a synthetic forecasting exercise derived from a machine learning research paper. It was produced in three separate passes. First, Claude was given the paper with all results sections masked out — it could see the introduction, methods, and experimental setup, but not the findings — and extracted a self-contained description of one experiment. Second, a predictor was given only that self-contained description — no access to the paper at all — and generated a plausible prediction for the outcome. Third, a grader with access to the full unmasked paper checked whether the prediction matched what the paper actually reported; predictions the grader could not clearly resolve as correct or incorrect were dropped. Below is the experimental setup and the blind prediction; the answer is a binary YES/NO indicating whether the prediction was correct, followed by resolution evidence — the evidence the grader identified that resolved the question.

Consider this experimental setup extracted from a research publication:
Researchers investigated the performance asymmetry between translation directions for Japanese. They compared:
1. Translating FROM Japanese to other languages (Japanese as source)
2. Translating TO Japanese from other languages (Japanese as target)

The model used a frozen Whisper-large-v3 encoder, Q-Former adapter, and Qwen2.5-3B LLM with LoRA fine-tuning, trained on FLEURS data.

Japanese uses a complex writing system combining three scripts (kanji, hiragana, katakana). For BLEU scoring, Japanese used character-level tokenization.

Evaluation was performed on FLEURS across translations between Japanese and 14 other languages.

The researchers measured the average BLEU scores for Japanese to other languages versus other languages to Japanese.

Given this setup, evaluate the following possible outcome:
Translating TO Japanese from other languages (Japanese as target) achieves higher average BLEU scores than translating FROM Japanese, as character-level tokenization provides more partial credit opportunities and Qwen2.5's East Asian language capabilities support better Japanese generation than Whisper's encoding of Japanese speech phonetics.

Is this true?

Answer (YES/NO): YES